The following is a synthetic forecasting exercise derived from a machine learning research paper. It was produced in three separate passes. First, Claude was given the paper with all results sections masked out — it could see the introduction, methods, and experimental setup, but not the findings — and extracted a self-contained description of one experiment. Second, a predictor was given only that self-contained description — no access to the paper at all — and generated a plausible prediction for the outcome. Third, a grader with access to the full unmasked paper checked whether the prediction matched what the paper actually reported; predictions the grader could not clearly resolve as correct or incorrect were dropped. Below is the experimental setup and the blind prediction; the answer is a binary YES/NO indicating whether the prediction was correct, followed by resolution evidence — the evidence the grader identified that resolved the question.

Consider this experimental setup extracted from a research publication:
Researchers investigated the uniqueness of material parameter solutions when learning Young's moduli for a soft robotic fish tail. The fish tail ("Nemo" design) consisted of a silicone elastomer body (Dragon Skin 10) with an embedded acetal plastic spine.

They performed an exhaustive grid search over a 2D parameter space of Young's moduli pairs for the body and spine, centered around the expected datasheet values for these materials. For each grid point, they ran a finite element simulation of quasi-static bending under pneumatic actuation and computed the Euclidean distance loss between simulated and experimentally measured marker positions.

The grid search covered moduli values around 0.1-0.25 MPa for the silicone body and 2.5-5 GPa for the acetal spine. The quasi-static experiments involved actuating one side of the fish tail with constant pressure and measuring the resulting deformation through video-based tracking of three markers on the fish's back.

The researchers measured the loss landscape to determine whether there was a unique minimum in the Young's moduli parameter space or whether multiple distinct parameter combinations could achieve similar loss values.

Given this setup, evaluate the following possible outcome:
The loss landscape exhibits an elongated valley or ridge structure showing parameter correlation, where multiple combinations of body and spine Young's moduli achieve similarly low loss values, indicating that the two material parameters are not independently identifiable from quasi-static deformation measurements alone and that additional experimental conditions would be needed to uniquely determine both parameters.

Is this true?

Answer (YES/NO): NO